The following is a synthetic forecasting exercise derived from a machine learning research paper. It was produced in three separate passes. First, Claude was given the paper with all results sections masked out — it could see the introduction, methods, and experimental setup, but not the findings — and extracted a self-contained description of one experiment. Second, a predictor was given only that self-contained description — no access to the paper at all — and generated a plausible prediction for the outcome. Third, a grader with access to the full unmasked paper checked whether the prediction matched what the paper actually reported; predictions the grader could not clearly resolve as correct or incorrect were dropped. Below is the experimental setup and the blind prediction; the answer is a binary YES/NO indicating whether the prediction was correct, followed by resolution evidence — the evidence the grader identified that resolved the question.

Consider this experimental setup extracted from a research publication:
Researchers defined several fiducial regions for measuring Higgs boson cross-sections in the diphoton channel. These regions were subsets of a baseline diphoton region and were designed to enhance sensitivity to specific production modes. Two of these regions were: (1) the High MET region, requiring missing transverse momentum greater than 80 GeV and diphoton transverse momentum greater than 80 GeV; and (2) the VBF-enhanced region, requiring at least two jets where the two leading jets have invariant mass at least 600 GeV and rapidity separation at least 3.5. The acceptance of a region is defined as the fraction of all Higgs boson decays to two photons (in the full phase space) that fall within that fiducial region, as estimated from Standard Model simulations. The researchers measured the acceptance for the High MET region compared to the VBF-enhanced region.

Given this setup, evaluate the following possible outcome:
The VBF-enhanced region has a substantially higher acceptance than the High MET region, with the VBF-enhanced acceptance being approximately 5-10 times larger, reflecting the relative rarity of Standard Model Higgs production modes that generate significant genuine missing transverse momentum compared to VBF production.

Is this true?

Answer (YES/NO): YES